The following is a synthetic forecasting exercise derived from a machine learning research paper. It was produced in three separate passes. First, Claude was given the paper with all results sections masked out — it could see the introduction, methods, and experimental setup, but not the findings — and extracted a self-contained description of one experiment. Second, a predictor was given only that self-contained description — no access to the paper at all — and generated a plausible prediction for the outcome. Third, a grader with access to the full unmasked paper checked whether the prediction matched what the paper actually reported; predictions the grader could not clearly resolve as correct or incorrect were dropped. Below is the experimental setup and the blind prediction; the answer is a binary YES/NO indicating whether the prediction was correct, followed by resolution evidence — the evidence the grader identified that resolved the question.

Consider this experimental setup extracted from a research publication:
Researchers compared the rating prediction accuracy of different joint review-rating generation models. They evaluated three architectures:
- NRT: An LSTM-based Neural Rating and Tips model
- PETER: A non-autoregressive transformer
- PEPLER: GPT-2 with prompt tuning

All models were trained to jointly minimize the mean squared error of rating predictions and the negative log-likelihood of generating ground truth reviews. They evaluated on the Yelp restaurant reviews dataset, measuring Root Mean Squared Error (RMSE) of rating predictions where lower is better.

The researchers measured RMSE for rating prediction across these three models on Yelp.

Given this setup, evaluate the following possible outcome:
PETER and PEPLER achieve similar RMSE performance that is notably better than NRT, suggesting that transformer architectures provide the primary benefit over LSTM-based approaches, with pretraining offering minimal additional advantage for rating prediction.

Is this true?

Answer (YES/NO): NO